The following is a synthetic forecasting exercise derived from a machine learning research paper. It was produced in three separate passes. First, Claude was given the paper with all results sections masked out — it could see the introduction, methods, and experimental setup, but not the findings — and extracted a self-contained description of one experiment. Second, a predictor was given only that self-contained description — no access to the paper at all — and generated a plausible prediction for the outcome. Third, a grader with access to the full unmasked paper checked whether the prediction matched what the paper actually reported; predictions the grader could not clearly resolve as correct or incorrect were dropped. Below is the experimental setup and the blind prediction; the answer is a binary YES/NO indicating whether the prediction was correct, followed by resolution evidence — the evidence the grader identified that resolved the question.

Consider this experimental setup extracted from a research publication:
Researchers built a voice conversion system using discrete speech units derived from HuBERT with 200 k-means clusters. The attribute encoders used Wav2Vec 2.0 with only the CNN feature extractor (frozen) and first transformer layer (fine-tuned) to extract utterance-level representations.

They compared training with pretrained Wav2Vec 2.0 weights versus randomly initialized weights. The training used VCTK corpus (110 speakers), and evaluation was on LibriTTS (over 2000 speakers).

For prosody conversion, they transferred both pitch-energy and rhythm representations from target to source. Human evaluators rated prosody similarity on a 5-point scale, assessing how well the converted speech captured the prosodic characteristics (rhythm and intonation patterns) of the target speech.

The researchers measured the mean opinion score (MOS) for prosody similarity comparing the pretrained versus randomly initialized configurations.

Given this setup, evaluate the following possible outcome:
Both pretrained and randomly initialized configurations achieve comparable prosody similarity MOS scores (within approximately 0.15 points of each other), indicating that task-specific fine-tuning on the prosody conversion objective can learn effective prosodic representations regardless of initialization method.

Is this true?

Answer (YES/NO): NO